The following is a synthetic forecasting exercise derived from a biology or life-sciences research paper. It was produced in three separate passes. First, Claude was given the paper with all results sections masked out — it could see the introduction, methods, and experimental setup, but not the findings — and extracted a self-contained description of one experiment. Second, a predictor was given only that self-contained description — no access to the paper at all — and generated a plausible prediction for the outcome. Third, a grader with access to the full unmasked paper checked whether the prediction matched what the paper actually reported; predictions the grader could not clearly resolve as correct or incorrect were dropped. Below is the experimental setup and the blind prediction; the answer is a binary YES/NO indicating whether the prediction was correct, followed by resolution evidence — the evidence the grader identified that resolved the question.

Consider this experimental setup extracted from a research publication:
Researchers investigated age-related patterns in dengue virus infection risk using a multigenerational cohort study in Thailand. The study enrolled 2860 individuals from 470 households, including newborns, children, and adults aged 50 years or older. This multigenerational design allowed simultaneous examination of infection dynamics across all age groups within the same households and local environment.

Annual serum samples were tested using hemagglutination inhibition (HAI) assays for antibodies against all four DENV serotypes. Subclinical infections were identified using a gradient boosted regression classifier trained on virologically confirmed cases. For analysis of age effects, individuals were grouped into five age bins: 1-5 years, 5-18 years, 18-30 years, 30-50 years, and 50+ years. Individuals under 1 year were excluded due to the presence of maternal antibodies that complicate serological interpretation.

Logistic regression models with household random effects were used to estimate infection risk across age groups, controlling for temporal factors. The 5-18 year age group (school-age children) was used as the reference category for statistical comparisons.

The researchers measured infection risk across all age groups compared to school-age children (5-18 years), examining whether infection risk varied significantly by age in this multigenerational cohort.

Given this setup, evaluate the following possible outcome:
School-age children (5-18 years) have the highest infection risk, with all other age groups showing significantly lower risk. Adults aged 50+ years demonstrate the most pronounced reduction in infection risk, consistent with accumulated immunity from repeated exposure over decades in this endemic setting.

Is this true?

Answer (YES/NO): NO